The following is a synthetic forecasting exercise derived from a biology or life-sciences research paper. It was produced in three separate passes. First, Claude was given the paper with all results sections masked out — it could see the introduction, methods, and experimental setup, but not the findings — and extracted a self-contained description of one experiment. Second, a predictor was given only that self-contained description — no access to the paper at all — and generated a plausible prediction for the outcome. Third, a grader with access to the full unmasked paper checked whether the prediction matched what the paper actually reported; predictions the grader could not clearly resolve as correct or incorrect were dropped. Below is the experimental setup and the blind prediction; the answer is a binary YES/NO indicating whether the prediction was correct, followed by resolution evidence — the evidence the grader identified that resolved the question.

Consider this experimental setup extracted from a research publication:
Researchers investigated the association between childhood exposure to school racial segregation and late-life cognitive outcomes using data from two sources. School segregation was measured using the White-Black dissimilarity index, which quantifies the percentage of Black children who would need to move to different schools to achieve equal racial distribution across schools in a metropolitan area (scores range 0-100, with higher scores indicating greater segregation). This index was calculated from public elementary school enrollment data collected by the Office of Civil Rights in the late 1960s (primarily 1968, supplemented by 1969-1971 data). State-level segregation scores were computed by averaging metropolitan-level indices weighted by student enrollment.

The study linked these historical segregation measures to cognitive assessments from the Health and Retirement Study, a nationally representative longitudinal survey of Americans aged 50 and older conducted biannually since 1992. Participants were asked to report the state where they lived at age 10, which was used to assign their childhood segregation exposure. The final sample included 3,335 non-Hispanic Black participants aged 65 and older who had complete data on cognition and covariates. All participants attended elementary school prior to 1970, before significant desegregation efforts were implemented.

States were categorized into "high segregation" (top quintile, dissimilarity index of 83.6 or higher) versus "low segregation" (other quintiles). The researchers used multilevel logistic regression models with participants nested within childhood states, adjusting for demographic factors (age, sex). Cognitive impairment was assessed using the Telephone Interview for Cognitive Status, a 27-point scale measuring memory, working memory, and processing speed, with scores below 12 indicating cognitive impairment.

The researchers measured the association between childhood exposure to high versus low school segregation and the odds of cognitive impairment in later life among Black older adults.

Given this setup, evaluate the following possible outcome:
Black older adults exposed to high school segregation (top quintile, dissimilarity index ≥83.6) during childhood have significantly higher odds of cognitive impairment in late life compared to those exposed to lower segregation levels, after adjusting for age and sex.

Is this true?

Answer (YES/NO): YES